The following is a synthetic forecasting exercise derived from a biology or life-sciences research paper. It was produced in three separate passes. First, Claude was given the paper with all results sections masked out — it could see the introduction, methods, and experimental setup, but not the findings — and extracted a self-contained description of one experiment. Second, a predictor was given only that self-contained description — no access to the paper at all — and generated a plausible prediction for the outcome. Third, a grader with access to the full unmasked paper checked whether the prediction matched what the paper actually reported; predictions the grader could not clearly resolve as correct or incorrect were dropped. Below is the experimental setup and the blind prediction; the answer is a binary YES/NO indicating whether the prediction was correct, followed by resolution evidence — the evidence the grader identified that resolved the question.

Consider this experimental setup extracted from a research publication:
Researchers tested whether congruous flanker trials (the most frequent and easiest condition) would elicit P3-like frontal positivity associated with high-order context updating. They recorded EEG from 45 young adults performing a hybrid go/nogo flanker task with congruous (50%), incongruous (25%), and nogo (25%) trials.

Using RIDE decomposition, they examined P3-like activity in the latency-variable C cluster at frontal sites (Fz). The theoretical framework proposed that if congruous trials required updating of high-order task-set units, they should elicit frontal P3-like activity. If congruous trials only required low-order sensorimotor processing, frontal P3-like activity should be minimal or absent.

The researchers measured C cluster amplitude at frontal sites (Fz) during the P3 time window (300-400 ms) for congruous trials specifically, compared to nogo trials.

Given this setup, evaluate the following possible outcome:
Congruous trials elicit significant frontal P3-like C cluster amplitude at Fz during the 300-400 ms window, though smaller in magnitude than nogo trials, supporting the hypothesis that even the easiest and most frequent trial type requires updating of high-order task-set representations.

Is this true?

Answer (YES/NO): NO